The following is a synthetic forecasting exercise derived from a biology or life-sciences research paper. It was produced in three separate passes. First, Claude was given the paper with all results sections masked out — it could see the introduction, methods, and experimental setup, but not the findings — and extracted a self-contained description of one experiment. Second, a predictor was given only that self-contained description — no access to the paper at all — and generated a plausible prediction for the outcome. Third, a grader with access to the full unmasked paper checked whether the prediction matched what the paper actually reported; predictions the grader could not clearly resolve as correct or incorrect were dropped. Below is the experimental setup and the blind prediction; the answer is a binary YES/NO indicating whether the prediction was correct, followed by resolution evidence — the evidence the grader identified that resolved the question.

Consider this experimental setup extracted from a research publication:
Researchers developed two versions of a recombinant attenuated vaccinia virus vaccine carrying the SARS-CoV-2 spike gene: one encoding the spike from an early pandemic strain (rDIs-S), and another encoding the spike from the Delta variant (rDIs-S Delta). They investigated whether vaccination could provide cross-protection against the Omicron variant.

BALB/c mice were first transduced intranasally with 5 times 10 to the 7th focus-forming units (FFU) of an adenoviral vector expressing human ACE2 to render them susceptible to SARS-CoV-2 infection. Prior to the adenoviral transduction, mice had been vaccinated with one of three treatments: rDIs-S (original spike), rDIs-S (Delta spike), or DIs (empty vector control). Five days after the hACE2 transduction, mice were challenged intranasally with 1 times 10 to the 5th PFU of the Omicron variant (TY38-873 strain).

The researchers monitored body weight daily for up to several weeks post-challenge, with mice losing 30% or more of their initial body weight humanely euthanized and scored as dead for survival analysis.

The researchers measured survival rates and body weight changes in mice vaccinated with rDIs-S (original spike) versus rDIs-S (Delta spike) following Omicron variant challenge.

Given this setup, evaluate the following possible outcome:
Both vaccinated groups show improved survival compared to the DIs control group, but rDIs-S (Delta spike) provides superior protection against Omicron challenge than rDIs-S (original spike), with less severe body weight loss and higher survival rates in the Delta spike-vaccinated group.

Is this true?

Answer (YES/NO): NO